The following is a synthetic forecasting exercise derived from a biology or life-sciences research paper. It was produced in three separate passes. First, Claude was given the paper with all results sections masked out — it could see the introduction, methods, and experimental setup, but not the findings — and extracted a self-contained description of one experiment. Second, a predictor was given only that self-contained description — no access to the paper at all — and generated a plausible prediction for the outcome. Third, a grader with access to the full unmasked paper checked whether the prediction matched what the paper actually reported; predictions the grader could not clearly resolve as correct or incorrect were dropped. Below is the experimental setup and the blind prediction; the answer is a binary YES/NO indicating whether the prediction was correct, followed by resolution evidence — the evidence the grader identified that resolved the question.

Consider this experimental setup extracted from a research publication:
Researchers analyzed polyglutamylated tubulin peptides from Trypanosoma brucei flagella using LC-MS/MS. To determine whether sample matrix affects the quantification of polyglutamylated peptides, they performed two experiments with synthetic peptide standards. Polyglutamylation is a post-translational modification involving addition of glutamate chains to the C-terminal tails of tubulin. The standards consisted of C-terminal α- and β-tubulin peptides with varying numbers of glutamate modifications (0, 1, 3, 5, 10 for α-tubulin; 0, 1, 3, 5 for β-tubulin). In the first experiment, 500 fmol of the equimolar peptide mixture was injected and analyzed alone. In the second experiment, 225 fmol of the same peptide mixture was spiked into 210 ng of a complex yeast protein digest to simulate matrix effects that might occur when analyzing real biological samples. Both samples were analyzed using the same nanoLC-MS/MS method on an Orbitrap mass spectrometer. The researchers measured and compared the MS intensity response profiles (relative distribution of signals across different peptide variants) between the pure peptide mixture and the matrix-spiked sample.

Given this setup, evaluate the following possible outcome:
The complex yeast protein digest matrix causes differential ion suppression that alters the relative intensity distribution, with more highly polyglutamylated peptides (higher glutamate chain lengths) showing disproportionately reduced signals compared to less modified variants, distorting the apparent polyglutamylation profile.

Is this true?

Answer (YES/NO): NO